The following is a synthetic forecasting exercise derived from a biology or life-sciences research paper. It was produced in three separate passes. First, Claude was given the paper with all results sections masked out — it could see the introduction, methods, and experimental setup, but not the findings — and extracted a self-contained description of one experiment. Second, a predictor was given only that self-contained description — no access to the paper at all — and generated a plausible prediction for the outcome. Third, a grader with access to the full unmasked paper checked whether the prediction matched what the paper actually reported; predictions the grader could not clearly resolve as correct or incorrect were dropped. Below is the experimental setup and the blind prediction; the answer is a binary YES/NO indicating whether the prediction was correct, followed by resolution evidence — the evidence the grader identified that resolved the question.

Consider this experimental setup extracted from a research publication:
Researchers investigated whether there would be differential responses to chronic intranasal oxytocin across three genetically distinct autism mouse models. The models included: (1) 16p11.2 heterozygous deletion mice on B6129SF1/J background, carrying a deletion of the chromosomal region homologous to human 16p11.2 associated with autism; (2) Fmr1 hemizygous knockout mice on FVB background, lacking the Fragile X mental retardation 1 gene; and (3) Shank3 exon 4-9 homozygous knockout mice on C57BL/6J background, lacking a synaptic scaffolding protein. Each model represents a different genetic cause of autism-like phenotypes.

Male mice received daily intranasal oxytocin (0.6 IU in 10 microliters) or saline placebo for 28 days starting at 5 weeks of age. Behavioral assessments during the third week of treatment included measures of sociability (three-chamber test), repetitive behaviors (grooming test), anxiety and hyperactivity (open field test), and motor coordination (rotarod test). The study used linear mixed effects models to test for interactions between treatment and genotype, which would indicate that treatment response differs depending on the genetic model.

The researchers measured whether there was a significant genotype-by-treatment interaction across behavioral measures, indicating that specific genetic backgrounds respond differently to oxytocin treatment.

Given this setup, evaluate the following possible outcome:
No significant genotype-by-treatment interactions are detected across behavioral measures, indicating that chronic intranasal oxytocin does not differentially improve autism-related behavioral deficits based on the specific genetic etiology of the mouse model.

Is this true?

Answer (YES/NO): NO